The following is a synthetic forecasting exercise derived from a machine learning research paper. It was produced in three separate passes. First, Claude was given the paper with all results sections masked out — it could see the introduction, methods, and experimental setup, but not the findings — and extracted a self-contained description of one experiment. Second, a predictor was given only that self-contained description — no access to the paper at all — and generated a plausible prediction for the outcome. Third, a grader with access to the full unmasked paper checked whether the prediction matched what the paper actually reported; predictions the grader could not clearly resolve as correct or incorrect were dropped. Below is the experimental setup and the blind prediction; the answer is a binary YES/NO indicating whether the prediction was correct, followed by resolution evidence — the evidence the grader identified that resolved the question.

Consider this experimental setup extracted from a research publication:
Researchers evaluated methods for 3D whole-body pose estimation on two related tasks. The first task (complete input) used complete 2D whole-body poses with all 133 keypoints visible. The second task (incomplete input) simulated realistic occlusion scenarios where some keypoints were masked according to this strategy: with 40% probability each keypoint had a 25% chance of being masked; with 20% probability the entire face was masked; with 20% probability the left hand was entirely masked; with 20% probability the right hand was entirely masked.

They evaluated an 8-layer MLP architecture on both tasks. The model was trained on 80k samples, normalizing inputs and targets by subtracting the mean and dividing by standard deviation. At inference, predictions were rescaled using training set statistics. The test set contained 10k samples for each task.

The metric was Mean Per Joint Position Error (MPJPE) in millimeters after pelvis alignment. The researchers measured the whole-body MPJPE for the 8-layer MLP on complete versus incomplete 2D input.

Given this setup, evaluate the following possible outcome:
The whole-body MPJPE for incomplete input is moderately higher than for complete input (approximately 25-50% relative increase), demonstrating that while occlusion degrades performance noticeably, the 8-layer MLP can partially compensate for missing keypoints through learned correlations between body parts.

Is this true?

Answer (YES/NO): NO